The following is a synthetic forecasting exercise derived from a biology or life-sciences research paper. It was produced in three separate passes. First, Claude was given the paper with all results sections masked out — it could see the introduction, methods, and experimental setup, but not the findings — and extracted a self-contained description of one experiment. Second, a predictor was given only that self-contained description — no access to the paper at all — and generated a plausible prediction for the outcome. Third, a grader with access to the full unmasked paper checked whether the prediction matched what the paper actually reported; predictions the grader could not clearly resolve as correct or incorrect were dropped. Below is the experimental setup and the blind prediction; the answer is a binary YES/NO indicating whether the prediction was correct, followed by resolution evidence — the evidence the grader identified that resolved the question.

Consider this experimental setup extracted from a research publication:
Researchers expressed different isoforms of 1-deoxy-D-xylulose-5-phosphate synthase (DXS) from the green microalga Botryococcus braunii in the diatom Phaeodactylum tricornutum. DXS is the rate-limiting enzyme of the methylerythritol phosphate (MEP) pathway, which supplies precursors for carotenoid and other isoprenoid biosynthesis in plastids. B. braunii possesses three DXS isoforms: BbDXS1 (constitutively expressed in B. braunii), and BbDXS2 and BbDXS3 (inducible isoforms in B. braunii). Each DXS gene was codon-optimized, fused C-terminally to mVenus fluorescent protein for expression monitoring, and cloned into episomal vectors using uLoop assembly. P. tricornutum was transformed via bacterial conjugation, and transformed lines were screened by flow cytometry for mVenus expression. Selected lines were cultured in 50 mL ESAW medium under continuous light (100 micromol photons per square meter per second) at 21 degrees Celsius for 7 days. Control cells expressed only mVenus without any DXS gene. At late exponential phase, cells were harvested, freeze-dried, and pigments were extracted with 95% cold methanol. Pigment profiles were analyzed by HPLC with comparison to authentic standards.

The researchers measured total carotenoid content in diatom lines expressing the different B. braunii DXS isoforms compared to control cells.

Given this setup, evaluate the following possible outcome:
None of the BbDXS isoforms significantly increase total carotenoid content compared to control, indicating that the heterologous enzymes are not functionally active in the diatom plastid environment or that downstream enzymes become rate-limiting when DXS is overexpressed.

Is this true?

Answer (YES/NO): NO